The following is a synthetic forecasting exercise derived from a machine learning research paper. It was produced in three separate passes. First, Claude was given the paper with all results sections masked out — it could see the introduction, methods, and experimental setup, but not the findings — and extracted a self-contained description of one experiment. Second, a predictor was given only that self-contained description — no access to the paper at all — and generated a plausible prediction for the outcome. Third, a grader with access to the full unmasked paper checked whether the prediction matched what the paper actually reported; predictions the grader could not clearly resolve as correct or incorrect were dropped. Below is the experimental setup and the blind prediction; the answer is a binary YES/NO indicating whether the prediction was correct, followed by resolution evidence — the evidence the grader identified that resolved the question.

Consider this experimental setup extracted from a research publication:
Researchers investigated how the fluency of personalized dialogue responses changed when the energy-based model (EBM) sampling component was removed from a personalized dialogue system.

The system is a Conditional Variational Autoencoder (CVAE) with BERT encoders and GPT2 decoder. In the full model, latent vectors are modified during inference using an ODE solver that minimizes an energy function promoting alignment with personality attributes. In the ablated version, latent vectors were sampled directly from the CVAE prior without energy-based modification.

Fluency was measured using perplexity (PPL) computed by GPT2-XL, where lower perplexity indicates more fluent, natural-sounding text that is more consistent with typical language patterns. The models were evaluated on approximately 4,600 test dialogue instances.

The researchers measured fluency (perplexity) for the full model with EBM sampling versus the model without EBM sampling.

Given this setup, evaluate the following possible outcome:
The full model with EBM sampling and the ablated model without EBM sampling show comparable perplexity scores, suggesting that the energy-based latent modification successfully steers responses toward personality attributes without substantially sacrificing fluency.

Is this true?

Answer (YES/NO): NO